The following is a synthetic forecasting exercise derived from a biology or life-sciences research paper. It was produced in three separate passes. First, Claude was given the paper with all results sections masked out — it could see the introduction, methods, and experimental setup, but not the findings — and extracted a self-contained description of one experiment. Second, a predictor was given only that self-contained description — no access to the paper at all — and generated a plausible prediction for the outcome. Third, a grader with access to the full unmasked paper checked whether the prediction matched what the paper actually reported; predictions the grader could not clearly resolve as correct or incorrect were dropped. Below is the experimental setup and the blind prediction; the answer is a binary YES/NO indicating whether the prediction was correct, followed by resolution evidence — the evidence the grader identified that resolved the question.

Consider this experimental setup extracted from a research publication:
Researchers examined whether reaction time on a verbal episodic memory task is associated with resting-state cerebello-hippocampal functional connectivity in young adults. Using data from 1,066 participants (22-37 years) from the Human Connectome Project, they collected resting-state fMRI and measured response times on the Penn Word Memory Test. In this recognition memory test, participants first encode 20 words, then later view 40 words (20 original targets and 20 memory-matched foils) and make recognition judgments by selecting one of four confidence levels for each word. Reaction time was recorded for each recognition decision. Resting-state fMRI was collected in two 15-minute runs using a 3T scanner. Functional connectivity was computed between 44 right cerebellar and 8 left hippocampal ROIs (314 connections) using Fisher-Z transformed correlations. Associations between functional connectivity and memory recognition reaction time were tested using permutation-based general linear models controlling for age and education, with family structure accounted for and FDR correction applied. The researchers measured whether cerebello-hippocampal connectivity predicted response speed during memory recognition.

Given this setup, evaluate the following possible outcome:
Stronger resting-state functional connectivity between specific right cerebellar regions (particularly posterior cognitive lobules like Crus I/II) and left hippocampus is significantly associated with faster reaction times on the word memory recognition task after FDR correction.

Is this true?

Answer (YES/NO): NO